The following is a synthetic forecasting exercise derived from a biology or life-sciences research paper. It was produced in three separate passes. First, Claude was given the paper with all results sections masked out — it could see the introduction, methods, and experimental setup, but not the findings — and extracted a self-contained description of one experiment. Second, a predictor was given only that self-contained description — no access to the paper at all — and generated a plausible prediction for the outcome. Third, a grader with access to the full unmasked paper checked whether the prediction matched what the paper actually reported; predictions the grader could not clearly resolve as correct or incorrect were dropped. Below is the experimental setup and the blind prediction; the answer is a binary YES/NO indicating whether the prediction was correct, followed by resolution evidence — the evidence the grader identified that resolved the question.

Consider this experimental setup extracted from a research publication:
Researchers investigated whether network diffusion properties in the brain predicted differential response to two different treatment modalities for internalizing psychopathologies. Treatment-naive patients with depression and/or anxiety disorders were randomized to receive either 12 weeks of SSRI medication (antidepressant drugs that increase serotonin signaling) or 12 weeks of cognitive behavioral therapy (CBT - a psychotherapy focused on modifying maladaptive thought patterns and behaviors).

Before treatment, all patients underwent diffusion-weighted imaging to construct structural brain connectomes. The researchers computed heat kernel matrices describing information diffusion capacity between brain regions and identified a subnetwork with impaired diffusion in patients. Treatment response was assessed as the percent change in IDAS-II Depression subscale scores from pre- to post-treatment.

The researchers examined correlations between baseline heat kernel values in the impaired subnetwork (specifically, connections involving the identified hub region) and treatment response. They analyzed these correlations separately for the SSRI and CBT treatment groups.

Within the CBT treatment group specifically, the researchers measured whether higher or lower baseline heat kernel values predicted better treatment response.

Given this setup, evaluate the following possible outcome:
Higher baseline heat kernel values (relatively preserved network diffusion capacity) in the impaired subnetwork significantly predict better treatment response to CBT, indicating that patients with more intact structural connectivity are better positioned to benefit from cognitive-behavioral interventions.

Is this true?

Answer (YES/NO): NO